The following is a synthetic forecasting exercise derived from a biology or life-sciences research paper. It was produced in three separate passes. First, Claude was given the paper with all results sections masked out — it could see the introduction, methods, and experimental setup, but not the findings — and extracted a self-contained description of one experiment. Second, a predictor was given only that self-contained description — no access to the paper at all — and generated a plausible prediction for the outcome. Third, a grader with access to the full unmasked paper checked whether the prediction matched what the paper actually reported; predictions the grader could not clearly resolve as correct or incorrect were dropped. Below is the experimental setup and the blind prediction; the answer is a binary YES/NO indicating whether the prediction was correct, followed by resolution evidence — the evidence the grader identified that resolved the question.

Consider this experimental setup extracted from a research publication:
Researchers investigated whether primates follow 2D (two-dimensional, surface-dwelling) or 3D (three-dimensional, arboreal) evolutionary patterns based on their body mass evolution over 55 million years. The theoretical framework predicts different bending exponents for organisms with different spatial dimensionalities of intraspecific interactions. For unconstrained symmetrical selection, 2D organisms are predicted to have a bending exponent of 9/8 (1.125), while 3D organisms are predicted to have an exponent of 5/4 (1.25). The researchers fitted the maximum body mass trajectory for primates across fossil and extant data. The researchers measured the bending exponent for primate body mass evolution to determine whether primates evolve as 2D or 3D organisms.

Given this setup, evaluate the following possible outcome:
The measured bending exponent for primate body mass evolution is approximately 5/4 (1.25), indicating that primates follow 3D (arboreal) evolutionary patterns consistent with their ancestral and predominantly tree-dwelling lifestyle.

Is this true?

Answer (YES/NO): YES